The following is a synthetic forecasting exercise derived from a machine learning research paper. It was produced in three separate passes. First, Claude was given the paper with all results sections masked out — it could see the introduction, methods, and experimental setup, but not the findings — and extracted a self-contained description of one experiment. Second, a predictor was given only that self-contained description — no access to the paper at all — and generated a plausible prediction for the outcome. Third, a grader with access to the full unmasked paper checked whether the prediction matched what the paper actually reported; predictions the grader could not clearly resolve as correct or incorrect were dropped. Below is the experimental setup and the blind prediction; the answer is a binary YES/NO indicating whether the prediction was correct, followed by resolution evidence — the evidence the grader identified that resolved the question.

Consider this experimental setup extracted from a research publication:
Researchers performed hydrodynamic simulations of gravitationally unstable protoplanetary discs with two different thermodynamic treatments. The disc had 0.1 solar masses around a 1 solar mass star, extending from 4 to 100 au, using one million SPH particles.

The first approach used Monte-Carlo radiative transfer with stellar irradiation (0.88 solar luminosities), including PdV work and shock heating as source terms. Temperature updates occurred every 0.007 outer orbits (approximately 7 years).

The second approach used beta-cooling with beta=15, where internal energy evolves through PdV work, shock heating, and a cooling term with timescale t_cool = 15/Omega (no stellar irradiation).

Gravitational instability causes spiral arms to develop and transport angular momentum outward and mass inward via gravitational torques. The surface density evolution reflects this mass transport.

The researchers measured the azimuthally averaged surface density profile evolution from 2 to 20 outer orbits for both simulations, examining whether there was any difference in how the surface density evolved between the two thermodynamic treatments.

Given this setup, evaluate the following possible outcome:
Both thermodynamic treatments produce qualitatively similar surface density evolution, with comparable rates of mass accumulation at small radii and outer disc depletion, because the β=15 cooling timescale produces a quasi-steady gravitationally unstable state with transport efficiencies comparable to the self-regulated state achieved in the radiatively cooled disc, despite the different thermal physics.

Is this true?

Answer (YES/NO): NO